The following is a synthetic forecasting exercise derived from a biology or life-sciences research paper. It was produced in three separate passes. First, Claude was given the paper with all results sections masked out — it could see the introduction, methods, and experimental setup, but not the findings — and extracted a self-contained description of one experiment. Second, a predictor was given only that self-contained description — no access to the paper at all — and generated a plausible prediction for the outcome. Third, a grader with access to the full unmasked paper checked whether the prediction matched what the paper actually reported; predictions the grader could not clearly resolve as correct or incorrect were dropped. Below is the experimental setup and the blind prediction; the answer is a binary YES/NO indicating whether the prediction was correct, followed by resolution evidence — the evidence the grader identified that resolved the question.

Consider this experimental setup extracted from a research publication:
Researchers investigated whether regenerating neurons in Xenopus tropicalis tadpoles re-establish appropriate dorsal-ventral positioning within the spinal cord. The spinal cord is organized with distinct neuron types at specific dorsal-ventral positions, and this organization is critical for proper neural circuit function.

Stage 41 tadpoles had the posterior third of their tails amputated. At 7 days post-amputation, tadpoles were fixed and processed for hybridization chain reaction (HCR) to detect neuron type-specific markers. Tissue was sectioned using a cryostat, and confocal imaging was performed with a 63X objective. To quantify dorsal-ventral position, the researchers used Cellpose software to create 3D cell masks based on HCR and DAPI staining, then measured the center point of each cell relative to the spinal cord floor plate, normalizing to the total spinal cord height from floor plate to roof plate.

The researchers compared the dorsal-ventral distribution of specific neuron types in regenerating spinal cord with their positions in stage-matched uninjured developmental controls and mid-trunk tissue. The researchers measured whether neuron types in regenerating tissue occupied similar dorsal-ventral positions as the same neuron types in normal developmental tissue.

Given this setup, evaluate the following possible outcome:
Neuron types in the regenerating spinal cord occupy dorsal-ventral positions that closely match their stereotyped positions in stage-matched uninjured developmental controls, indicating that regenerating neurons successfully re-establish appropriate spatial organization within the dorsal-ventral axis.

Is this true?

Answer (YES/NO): YES